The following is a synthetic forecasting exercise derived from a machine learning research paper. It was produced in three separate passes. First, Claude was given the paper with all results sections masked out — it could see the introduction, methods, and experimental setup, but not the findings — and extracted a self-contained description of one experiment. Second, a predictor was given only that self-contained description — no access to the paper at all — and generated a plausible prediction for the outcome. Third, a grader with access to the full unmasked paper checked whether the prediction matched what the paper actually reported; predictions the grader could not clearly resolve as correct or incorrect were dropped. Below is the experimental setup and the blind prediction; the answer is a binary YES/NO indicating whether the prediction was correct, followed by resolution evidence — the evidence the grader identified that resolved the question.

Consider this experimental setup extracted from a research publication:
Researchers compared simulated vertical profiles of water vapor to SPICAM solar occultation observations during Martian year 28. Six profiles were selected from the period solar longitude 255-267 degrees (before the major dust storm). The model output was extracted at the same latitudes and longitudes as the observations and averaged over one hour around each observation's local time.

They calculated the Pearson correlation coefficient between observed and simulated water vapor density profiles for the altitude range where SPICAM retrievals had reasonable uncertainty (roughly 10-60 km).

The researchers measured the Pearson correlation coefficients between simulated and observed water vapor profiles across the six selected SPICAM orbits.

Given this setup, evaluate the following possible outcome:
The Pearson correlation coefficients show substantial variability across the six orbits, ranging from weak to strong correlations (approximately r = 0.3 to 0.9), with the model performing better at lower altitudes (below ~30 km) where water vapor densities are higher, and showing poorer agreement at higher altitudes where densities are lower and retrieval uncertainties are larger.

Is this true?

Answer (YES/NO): NO